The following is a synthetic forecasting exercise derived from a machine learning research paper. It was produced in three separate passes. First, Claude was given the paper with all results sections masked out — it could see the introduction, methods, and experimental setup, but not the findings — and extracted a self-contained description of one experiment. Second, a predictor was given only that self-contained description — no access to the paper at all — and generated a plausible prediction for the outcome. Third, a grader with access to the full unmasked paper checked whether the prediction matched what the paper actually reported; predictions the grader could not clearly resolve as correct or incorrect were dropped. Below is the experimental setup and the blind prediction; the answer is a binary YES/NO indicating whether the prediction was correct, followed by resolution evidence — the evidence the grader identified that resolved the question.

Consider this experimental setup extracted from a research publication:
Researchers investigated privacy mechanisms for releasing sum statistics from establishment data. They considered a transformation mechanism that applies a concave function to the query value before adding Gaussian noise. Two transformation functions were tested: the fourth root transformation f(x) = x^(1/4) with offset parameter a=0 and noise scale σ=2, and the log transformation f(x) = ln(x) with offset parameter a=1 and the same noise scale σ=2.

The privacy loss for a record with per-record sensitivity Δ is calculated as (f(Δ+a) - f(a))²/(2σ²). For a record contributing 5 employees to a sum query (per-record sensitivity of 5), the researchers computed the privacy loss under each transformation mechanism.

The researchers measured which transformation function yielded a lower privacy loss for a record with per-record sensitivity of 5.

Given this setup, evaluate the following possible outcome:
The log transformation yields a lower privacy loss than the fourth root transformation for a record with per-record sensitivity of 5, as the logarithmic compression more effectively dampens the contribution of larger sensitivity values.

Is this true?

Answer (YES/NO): NO